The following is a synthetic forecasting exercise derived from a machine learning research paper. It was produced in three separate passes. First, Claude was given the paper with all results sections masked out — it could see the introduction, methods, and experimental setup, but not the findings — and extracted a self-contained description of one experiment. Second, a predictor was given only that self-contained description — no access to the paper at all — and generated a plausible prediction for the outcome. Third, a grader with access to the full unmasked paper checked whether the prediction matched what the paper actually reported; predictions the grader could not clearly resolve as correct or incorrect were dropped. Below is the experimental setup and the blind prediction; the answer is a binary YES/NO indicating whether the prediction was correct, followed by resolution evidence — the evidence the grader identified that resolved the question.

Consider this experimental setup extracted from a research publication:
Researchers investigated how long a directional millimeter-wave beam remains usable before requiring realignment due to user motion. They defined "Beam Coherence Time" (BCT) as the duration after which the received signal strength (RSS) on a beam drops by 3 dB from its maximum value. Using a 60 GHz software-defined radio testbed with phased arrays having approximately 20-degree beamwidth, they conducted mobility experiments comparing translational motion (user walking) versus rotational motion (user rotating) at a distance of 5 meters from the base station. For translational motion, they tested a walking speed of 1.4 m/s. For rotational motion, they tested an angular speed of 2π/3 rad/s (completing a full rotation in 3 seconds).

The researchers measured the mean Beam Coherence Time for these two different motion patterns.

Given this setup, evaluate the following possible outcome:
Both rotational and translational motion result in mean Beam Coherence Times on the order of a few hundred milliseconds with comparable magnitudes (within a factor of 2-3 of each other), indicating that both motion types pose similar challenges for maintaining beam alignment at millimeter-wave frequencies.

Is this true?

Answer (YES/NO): NO